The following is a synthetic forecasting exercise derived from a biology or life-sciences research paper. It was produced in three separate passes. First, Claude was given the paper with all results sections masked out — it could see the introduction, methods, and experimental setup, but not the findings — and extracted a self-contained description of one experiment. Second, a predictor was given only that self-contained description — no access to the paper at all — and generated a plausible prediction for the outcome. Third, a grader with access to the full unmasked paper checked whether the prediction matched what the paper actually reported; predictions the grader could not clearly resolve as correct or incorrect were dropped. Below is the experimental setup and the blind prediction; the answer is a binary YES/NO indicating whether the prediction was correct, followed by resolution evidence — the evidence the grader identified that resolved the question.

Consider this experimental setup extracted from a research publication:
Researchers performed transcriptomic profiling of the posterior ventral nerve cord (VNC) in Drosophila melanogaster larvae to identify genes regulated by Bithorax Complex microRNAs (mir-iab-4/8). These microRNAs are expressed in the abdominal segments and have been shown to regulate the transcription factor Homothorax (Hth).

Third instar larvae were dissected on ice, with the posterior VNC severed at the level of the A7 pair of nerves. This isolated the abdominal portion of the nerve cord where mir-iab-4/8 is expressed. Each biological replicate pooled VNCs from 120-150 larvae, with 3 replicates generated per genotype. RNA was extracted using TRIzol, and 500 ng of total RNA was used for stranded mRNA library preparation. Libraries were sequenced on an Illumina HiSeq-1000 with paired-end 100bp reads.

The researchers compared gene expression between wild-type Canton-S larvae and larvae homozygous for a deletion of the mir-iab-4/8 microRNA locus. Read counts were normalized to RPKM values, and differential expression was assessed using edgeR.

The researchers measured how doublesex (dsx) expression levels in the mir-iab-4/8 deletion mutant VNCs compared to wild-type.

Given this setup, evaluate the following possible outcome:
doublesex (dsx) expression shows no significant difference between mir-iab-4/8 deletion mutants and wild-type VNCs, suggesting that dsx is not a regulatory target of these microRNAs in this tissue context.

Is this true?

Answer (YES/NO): NO